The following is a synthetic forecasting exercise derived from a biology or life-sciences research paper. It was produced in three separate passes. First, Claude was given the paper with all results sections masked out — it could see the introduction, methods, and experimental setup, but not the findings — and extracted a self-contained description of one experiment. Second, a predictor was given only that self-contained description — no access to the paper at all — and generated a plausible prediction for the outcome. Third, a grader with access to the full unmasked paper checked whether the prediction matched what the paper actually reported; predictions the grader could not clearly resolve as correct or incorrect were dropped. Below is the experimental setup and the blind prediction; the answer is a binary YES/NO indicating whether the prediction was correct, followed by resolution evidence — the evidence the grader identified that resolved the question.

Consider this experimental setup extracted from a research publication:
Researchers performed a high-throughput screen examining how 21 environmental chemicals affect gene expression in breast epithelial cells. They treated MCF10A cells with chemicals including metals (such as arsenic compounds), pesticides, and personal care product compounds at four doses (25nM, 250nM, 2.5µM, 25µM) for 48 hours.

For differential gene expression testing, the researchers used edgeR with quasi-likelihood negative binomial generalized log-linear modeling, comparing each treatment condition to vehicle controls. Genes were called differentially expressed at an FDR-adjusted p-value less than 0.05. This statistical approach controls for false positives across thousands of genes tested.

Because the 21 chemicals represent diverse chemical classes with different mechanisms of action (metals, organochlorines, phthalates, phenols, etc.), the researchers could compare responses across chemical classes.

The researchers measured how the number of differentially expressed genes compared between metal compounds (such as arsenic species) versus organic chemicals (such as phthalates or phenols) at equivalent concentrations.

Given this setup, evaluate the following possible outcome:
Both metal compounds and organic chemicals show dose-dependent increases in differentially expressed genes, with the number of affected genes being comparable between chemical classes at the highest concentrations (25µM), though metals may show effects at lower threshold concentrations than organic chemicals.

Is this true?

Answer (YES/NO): NO